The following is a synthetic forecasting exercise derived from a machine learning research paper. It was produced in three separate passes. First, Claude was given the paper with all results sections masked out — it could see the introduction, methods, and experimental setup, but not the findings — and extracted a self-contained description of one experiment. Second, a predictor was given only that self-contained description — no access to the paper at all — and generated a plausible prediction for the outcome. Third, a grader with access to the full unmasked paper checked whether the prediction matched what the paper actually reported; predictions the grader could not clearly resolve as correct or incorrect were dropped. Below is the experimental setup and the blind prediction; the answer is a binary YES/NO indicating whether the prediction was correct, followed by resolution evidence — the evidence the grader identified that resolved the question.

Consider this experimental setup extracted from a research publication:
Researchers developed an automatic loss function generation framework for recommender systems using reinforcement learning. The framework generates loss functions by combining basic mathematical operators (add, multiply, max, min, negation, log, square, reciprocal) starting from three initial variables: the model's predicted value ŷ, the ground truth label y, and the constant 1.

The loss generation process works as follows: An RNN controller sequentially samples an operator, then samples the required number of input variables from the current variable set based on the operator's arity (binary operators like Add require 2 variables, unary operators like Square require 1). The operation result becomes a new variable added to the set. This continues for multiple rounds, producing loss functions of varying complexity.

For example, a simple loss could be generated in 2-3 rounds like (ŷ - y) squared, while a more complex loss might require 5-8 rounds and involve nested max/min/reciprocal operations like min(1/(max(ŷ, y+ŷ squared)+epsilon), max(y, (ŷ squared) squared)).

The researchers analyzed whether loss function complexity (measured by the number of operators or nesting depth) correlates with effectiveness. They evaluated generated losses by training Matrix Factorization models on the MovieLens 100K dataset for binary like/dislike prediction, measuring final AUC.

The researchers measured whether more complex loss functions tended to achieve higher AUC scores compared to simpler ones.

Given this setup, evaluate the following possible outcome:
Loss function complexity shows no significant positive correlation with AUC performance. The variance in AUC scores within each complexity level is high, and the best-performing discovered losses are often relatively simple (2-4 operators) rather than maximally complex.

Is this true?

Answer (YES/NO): NO